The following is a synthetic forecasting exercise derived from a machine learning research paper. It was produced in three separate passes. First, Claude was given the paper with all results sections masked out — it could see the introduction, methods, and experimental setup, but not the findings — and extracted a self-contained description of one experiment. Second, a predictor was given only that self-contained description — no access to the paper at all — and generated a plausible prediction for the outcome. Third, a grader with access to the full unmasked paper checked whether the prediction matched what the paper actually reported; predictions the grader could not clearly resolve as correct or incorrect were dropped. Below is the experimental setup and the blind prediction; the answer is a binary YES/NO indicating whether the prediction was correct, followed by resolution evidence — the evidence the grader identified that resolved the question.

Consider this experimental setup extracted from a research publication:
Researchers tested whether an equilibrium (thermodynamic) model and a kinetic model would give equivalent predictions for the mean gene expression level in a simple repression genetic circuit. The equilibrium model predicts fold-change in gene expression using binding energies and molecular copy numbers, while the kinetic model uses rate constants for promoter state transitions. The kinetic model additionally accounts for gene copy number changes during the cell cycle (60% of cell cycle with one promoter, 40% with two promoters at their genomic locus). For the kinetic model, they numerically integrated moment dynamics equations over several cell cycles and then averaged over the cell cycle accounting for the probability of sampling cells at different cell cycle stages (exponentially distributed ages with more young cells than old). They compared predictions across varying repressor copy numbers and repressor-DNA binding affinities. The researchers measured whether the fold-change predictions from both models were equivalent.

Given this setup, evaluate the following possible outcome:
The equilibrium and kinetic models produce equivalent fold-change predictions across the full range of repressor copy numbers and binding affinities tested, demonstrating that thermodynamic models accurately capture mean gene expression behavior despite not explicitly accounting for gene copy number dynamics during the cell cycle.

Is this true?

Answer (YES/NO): YES